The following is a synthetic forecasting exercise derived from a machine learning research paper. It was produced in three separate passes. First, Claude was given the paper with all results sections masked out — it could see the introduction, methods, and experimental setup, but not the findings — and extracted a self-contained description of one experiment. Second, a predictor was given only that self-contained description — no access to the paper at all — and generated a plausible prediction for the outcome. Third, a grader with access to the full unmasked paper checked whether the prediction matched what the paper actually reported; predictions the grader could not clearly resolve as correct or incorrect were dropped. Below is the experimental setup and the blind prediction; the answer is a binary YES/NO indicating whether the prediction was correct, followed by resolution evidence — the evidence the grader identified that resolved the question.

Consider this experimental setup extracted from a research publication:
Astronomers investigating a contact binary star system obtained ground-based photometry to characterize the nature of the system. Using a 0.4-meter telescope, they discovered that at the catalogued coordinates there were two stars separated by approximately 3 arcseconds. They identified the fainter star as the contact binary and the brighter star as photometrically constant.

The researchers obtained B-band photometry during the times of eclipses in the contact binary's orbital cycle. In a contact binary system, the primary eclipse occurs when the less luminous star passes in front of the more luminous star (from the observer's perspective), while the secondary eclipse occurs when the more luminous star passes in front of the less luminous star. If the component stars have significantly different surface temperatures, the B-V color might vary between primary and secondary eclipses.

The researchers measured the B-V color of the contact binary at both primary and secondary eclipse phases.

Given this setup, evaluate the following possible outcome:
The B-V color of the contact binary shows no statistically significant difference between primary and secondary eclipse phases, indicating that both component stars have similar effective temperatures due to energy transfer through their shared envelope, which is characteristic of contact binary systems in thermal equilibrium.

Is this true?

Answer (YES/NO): YES